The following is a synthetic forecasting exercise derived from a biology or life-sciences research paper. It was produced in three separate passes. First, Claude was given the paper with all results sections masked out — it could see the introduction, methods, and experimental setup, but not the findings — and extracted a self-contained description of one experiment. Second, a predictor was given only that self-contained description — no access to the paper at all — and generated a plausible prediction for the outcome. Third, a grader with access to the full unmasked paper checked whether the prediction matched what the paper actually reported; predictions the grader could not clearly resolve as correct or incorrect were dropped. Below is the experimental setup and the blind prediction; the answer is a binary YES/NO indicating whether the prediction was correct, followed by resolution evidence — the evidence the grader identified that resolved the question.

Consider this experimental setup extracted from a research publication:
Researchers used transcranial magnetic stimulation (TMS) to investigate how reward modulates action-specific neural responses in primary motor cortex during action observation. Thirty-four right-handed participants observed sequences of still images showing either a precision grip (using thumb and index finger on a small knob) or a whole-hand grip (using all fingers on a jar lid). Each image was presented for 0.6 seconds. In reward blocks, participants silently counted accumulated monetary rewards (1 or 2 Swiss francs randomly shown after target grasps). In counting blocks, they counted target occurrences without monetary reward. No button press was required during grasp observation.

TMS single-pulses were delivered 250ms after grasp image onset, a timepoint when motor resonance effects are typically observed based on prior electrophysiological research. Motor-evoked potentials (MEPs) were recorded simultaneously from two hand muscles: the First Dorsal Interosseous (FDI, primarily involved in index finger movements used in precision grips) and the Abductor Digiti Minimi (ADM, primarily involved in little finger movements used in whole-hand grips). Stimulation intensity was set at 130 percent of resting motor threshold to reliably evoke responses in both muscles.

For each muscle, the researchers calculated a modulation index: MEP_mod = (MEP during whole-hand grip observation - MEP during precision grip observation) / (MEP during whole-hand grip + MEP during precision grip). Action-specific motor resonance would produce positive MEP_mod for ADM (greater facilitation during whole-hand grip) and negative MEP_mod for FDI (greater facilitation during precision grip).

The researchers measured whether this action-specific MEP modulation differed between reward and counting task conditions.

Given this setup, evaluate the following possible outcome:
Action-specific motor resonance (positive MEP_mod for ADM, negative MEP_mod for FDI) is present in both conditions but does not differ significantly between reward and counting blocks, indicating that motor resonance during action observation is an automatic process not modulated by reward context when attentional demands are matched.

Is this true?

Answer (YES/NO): NO